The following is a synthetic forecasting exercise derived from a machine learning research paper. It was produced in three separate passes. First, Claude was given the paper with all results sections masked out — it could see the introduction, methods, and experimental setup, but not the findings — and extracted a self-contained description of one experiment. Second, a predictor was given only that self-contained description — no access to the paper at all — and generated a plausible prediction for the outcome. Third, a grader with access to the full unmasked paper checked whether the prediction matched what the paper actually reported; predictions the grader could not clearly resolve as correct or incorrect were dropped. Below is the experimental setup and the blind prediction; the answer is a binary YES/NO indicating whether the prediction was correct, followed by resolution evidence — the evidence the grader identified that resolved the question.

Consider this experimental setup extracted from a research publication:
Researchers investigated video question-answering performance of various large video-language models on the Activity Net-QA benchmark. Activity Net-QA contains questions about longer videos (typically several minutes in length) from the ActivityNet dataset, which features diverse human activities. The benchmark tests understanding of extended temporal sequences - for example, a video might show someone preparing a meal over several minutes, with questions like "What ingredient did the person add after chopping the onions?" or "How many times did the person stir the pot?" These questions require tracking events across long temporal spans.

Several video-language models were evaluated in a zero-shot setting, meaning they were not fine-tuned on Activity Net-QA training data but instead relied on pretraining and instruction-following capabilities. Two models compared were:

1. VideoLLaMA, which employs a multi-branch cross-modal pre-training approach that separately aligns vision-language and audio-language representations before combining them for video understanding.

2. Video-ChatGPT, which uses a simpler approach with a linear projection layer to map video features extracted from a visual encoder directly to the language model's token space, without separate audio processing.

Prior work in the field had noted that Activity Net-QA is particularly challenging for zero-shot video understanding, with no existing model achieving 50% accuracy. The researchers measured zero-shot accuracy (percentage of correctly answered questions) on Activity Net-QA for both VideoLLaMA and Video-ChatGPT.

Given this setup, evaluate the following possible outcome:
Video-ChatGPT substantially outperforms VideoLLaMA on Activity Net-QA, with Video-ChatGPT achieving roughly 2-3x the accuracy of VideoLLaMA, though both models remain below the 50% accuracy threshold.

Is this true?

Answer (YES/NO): YES